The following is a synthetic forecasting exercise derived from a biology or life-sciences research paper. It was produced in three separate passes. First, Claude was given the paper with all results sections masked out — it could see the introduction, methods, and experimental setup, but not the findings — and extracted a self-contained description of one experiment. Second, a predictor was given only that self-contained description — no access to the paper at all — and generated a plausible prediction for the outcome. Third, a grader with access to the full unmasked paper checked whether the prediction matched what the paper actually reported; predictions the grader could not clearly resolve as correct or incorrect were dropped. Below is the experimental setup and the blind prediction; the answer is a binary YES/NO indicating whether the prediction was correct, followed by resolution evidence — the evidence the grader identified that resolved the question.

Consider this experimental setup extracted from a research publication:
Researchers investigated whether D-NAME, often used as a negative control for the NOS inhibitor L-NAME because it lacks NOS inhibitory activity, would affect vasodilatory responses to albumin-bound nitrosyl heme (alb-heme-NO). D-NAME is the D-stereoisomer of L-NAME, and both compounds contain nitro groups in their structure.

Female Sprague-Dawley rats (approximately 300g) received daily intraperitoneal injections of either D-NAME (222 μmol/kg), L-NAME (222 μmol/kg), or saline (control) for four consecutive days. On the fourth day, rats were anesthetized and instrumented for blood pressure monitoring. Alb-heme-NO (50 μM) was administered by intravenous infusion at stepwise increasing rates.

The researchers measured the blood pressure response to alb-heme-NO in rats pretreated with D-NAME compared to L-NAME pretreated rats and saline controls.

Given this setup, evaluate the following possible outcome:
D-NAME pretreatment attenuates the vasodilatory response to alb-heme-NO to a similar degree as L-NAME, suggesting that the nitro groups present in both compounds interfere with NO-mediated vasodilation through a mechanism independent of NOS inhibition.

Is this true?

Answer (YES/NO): NO